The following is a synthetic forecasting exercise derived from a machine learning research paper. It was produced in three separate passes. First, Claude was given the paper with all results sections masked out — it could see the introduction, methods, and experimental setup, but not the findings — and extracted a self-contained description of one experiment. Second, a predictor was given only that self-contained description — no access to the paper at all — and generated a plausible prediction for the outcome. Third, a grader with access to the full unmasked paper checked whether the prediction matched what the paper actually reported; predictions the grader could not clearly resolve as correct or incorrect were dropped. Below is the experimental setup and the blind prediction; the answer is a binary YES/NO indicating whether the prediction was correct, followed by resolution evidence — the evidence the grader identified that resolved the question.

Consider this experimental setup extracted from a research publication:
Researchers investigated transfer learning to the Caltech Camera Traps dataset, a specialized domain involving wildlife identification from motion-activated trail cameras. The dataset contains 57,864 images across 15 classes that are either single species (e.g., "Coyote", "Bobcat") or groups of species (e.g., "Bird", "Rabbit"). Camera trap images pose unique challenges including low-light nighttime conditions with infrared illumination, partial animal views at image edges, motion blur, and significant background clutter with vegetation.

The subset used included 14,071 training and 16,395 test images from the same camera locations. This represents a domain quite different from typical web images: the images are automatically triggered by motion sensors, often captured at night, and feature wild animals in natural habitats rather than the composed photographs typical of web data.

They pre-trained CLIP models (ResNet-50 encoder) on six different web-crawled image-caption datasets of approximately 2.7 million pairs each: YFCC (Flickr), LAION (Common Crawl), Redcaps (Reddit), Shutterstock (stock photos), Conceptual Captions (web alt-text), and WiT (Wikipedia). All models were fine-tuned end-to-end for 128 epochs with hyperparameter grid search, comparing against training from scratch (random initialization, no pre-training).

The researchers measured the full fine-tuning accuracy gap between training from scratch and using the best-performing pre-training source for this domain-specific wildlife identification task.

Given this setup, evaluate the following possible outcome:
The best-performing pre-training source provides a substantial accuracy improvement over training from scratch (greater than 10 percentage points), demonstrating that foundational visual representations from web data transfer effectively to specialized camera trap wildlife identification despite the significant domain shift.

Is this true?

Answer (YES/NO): NO